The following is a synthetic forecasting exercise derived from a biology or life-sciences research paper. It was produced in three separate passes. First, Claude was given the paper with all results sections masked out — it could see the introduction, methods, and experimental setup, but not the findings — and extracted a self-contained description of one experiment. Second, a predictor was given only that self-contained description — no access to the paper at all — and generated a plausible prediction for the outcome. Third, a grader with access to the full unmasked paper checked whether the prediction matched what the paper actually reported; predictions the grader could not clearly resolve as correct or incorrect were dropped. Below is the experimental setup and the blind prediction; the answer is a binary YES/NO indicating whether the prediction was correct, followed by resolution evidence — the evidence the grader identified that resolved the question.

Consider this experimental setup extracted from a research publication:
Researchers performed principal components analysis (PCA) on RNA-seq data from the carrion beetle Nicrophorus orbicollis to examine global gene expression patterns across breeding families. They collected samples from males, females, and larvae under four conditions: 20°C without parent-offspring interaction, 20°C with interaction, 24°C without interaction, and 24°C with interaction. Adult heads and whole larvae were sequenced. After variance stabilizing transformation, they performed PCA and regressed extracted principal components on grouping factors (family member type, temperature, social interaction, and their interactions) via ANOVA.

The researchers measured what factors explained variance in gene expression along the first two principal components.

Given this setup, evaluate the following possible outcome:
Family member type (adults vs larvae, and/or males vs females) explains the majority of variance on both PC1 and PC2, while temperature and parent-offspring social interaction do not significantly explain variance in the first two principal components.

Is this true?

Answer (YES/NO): NO